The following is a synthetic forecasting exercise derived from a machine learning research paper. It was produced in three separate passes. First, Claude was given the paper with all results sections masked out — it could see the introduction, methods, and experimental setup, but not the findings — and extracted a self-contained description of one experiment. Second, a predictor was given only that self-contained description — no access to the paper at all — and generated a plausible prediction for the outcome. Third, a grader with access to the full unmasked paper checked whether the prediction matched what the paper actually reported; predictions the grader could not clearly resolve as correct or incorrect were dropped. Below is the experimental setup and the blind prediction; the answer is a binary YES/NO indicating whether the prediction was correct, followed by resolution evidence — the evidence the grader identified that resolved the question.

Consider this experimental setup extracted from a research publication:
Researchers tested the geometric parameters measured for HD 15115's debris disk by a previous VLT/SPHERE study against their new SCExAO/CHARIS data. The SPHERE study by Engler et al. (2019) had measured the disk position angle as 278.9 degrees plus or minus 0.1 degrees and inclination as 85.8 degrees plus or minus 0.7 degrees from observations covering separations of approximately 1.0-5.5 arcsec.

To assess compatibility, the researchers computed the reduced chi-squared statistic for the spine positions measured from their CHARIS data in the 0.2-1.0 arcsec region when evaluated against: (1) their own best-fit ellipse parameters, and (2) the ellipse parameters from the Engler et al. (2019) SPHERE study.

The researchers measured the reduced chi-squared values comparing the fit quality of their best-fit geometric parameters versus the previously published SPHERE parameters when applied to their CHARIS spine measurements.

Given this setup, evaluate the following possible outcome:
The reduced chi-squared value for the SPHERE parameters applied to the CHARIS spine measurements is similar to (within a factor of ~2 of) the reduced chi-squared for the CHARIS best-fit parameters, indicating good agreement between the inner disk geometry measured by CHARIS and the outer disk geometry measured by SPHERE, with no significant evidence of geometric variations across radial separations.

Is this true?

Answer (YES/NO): NO